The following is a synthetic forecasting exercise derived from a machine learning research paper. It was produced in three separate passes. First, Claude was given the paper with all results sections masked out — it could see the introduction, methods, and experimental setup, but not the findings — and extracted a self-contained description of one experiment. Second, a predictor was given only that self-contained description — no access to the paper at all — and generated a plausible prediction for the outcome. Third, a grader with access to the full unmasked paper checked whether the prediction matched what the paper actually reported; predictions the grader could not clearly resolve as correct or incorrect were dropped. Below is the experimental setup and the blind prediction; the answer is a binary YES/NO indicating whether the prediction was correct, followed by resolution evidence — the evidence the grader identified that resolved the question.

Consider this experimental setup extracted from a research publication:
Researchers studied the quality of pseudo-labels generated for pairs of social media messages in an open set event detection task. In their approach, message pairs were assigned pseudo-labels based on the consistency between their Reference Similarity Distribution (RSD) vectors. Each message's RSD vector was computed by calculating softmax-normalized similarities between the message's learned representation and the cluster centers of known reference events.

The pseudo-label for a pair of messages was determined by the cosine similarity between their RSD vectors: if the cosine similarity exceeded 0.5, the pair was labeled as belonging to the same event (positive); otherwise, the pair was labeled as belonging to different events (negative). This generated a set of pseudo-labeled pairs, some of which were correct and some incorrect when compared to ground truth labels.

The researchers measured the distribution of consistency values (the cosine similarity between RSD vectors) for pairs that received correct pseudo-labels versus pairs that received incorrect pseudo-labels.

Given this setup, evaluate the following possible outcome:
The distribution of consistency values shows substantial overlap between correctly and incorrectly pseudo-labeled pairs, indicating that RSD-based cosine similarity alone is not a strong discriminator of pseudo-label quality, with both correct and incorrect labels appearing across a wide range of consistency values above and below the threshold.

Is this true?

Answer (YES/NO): NO